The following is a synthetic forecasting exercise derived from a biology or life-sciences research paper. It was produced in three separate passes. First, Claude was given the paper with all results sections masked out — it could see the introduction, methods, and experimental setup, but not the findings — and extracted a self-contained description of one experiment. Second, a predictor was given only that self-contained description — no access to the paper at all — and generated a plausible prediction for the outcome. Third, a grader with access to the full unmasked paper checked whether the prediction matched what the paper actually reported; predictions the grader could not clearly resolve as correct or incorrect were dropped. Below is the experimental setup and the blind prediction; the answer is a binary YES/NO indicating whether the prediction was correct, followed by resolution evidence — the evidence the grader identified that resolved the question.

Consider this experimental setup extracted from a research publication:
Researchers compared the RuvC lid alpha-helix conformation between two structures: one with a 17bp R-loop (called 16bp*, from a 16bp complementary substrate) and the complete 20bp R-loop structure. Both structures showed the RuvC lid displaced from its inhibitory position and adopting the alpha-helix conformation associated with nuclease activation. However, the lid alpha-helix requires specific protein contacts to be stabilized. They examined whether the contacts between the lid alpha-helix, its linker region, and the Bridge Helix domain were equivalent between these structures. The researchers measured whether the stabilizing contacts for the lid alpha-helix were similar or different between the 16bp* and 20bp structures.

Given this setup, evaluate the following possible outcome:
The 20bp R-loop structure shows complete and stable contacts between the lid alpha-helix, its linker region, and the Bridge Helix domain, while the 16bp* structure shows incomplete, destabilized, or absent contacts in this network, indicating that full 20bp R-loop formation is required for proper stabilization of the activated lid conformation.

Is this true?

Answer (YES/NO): YES